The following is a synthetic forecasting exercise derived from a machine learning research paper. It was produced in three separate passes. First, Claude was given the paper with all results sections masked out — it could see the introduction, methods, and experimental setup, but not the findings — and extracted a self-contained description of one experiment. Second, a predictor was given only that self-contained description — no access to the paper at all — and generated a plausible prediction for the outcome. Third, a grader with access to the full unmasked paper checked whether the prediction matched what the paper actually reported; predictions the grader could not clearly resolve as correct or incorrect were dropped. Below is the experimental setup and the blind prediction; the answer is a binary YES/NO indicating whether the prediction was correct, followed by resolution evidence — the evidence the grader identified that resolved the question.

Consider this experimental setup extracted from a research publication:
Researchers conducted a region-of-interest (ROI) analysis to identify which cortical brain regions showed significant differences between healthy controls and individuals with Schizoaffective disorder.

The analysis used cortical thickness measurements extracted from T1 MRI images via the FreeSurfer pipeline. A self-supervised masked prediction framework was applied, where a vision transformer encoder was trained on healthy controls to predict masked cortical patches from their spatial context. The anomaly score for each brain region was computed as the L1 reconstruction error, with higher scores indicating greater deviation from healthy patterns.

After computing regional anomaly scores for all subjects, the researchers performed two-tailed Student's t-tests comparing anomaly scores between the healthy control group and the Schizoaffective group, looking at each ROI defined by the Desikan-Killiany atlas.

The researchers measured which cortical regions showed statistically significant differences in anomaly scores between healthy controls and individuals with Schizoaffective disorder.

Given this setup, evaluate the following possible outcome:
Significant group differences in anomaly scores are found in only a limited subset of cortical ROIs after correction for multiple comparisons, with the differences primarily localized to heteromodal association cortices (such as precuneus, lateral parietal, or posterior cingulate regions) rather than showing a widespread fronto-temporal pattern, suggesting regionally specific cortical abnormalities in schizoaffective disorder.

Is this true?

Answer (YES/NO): NO